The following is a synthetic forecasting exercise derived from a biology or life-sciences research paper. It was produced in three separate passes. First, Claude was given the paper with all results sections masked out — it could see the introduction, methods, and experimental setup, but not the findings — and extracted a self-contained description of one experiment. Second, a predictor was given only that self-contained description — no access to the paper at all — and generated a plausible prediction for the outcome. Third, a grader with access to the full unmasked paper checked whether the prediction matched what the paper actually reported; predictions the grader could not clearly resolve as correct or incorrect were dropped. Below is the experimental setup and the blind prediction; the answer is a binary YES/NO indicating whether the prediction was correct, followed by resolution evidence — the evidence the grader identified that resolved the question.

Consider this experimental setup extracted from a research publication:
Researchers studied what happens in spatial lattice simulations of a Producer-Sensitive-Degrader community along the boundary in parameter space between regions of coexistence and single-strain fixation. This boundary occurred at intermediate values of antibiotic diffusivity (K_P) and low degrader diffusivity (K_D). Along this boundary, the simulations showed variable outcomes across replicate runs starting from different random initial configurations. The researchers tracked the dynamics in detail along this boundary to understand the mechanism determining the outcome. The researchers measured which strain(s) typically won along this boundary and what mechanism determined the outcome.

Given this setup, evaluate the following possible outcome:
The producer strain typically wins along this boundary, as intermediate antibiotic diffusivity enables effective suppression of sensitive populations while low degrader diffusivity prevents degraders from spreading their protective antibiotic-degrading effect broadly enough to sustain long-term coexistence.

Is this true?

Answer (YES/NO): NO